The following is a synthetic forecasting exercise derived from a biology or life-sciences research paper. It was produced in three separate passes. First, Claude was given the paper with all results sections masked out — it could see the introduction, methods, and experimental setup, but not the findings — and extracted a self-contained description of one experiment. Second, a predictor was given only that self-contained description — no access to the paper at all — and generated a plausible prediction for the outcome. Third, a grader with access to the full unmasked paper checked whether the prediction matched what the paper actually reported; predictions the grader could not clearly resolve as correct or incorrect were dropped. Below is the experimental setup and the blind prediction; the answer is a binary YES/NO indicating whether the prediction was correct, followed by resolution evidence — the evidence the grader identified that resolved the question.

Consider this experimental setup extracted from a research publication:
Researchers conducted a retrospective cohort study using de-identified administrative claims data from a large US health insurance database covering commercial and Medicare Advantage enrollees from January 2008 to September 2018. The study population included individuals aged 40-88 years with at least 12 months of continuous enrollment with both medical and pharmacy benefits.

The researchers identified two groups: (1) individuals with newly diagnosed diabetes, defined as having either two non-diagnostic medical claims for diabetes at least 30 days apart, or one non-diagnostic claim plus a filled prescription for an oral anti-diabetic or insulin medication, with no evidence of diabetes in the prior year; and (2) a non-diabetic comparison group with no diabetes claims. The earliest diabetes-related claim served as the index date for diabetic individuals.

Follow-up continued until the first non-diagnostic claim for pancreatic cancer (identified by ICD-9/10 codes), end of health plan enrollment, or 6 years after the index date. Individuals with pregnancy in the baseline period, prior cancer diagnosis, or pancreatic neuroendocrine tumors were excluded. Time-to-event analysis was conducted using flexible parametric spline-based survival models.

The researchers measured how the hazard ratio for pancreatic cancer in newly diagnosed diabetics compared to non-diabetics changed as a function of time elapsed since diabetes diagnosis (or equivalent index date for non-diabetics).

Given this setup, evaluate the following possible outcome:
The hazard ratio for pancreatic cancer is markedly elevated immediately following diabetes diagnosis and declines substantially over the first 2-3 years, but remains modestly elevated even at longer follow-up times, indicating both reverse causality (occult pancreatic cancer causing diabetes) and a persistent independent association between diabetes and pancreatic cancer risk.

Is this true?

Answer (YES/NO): NO